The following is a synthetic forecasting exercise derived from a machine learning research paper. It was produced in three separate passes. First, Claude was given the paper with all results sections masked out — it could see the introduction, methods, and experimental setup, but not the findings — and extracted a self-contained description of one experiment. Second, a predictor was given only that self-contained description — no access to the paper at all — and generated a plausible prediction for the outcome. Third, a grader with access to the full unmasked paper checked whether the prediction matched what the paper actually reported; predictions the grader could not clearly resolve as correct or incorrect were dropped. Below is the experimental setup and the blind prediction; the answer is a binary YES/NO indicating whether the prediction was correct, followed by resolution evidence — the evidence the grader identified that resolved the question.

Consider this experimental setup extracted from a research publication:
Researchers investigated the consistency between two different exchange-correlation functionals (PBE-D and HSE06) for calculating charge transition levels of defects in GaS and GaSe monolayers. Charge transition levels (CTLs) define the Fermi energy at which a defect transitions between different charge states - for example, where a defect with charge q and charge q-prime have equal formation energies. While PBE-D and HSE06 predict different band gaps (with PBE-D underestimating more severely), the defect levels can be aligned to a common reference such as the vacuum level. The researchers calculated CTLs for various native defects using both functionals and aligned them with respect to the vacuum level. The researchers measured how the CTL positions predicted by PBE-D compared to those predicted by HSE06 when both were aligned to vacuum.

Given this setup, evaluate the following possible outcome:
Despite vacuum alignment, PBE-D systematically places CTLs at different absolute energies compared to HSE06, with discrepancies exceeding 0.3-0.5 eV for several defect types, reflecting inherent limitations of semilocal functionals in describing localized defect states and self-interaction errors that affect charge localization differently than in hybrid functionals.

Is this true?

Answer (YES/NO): NO